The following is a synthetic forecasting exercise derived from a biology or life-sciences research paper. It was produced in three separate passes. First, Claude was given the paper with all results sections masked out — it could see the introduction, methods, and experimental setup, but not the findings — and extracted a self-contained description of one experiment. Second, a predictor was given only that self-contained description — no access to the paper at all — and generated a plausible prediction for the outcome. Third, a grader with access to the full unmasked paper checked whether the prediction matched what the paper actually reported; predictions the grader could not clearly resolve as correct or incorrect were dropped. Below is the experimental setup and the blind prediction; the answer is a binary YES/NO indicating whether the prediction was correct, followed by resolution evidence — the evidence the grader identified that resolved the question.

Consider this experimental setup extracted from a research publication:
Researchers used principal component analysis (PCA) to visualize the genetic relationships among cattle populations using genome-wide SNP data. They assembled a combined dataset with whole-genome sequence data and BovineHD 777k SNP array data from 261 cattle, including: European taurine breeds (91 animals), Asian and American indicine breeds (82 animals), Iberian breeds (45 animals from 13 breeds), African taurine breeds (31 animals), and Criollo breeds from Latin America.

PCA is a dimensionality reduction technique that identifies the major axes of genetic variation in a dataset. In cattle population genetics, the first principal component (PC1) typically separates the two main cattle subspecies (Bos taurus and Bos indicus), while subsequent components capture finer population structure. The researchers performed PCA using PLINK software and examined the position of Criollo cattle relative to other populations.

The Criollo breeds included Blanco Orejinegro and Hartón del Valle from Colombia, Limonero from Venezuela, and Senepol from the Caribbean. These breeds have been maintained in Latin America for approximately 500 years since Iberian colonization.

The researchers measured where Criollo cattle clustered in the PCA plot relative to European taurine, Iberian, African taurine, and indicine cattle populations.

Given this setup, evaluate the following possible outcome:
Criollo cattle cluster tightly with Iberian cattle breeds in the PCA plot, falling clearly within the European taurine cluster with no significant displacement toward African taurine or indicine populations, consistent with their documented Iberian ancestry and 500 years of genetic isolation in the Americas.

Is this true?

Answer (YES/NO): NO